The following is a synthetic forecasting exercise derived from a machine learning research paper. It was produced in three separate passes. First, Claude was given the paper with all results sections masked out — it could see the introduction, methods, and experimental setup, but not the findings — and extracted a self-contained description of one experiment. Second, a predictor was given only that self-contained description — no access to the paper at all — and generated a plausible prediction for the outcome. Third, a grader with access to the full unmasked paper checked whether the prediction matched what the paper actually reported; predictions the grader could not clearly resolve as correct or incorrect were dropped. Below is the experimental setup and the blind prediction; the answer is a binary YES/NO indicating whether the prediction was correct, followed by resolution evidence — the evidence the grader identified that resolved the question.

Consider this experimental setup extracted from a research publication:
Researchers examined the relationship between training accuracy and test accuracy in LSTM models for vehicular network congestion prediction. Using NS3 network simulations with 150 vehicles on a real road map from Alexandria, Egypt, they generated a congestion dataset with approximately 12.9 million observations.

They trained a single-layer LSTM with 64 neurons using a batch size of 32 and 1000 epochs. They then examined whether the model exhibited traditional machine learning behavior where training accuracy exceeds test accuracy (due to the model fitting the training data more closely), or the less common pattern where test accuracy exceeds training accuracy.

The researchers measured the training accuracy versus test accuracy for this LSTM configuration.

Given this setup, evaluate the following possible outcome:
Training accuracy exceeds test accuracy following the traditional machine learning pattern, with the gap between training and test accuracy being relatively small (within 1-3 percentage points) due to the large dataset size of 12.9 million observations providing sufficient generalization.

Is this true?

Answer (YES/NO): NO